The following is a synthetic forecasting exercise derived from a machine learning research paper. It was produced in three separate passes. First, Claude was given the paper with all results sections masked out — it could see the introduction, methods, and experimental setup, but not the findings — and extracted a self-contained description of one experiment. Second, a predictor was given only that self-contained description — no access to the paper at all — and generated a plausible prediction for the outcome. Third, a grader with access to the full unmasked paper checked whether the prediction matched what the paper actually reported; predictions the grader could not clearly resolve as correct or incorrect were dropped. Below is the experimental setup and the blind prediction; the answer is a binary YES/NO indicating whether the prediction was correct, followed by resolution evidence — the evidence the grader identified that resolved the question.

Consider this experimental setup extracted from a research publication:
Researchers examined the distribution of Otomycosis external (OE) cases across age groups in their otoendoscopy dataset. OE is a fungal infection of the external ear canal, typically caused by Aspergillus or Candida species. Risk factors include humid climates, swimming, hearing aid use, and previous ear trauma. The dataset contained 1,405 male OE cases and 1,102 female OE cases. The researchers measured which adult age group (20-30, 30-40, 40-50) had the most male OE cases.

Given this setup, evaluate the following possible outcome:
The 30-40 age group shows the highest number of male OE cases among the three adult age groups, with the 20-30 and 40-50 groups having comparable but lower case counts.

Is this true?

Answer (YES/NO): NO